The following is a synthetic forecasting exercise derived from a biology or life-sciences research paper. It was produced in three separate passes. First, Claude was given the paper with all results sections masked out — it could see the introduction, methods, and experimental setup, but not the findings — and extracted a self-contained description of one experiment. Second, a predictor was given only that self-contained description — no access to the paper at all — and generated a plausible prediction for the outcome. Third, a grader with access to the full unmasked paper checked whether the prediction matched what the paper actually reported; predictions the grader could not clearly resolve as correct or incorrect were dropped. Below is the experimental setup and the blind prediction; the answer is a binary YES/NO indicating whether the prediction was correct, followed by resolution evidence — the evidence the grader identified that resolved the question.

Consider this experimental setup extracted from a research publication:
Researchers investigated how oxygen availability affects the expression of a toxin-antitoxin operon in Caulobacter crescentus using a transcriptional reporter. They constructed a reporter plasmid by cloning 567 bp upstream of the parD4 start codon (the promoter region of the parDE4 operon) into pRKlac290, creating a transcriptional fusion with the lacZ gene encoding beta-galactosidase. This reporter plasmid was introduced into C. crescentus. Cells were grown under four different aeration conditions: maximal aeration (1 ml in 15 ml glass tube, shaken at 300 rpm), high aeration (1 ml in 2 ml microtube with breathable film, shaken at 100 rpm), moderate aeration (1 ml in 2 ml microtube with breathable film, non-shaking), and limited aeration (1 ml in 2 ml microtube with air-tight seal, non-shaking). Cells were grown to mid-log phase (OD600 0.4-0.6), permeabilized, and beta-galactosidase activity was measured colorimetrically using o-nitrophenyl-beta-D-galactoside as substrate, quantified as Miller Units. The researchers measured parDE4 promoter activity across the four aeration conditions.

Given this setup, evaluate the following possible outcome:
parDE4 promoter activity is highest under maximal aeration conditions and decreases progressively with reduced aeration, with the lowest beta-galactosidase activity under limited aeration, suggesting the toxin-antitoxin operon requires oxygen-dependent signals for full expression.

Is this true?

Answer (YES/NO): YES